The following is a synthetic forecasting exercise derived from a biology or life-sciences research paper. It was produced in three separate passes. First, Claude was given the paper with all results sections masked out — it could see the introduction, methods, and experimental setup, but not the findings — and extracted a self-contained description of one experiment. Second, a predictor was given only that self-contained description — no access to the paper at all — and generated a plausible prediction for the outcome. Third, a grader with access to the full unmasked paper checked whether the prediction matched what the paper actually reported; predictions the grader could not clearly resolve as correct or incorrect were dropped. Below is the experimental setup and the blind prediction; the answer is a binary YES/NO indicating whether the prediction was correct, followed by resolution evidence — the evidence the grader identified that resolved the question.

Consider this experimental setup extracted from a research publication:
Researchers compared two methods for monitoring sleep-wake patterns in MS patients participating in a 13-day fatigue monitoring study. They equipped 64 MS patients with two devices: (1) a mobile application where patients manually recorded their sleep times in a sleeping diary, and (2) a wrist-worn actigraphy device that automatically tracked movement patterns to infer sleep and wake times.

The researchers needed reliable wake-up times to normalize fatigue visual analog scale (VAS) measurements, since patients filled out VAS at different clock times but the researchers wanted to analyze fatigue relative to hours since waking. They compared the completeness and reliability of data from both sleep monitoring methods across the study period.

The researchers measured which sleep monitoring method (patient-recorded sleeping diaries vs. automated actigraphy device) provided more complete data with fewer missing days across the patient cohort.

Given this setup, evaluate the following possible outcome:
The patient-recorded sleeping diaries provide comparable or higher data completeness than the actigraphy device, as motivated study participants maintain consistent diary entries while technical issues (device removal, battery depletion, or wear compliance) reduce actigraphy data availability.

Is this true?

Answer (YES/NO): NO